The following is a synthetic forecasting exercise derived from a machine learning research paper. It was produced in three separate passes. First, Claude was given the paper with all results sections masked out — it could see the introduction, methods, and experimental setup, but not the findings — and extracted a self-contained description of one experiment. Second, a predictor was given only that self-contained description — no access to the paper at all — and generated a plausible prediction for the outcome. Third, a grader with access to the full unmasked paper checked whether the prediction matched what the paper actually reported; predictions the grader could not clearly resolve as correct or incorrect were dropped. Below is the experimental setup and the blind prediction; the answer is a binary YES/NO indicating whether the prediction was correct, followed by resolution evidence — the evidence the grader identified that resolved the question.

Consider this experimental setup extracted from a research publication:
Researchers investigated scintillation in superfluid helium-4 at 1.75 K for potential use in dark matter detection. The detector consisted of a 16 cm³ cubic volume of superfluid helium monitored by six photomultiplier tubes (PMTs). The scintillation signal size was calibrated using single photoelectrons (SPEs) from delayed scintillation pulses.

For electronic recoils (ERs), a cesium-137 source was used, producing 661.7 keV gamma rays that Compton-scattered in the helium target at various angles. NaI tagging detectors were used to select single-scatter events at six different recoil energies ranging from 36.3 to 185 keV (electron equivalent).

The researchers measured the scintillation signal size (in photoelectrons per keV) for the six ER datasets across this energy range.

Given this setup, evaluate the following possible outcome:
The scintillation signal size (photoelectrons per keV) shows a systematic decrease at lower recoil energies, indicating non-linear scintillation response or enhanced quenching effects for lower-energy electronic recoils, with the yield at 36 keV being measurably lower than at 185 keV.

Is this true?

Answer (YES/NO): NO